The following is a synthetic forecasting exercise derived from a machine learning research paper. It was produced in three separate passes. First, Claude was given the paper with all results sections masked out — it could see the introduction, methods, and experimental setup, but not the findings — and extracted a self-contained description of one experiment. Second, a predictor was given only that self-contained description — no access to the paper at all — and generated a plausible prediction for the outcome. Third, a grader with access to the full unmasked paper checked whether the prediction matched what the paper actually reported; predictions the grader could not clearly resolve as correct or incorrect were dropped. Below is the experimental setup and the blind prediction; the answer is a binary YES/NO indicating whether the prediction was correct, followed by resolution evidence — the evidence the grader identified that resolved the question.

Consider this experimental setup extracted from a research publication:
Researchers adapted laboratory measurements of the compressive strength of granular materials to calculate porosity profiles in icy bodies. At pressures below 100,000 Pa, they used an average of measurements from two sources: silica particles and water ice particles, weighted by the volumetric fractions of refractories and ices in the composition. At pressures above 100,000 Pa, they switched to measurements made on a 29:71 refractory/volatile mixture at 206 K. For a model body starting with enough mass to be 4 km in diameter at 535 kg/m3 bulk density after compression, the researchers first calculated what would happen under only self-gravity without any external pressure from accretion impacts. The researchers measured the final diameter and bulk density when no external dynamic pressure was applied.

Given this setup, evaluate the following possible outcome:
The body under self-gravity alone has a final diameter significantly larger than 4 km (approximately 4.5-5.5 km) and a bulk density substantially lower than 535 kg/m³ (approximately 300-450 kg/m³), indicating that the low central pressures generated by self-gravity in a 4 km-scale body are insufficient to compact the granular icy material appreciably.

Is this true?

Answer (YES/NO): NO